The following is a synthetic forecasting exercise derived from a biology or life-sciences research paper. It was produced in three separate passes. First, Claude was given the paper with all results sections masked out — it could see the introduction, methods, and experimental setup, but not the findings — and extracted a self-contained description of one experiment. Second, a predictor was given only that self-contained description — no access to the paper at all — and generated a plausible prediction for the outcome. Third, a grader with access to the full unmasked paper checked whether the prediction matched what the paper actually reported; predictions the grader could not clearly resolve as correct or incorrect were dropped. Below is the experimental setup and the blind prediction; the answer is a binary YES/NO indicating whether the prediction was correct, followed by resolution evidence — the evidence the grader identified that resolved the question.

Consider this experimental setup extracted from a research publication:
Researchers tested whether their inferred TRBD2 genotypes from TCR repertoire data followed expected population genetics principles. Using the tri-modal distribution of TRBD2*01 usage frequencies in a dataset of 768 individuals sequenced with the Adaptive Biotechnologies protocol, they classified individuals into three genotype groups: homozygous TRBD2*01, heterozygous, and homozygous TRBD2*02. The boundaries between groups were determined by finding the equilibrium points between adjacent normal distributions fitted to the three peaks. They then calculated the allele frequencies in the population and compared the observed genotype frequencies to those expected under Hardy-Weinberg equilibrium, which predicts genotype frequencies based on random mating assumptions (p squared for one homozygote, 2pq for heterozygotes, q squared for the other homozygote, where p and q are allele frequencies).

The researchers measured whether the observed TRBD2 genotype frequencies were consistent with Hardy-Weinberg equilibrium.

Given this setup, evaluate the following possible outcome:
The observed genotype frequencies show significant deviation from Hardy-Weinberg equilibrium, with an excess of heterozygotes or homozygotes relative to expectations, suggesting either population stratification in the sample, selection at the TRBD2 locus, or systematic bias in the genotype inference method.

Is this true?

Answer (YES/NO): NO